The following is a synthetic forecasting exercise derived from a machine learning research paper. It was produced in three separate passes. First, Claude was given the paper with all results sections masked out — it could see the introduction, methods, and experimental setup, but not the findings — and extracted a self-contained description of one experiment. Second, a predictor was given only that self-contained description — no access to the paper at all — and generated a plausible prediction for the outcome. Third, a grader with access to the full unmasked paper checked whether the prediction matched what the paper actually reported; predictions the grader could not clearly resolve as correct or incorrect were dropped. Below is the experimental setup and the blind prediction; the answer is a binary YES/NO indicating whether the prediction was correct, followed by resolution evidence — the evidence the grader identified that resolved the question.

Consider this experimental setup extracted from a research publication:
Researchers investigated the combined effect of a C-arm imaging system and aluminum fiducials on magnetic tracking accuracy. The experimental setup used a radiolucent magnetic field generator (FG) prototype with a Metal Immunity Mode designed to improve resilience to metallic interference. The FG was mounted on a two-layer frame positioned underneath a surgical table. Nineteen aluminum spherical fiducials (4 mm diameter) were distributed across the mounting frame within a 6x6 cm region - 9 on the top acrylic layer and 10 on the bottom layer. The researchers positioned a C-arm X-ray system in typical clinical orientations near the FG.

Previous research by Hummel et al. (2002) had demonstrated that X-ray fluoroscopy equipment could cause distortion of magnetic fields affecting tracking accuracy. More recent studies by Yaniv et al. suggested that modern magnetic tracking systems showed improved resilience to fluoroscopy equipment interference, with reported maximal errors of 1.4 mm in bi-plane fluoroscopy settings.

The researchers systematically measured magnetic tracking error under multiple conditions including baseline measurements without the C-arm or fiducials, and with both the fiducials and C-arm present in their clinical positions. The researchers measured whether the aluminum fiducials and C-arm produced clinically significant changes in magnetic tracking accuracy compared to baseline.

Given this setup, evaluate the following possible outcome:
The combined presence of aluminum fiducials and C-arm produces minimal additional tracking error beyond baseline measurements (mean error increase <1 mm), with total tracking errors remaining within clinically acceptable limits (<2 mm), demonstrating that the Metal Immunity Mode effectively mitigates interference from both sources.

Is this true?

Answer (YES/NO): YES